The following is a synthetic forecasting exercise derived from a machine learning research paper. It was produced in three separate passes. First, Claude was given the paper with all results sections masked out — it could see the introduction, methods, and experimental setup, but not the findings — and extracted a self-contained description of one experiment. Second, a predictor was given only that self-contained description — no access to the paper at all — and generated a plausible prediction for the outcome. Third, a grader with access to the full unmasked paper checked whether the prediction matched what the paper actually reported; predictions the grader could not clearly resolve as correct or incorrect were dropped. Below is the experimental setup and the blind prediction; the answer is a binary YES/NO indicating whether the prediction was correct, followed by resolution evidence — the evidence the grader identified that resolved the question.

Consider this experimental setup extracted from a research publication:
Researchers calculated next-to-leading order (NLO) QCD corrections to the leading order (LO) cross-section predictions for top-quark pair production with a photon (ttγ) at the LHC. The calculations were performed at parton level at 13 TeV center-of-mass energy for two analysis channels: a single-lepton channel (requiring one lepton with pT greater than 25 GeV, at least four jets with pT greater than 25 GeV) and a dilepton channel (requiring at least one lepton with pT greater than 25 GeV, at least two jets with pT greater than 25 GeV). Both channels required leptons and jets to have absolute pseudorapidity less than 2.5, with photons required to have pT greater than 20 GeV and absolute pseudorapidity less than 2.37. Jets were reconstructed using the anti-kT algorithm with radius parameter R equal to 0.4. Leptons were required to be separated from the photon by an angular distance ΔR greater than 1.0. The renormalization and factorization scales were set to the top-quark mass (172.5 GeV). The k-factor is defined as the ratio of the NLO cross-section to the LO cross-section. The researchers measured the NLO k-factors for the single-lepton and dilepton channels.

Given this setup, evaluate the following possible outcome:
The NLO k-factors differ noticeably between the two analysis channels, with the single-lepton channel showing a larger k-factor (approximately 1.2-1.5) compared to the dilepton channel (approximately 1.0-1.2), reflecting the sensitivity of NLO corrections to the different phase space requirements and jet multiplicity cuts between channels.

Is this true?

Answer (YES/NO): NO